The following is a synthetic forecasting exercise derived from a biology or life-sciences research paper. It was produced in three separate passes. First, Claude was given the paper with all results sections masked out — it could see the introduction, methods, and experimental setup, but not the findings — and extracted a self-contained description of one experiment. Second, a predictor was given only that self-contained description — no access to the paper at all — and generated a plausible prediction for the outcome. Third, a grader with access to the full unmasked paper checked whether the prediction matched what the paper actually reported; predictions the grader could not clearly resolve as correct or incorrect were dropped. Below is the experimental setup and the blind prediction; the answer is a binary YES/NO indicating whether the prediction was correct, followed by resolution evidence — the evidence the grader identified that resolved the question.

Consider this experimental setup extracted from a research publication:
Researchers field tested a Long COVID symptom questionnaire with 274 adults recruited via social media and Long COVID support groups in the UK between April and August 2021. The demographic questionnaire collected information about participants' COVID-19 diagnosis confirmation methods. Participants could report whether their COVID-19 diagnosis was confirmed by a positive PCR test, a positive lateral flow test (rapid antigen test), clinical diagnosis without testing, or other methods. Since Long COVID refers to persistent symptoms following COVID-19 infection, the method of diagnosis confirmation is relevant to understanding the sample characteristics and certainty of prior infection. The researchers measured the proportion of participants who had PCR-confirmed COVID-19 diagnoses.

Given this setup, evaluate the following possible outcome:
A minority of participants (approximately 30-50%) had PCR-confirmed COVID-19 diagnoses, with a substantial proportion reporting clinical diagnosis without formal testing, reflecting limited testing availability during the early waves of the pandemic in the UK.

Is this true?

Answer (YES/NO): YES